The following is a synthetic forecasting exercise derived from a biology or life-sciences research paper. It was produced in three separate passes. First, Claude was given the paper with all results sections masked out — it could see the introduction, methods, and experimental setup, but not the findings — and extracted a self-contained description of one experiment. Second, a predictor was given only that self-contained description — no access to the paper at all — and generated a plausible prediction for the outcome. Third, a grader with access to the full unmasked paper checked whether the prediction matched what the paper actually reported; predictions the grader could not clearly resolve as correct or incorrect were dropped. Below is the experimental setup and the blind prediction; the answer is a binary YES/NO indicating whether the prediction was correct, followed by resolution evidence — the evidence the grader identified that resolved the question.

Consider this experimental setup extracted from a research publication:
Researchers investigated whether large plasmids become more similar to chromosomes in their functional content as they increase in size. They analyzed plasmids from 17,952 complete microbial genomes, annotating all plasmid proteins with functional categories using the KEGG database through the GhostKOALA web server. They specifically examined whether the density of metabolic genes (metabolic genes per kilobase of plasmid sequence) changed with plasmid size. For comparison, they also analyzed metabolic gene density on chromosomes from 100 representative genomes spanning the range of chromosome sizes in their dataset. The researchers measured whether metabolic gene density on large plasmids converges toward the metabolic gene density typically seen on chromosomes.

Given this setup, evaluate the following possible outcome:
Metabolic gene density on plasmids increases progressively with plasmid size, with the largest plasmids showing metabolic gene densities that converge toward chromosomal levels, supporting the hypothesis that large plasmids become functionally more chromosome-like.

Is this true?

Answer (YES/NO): NO